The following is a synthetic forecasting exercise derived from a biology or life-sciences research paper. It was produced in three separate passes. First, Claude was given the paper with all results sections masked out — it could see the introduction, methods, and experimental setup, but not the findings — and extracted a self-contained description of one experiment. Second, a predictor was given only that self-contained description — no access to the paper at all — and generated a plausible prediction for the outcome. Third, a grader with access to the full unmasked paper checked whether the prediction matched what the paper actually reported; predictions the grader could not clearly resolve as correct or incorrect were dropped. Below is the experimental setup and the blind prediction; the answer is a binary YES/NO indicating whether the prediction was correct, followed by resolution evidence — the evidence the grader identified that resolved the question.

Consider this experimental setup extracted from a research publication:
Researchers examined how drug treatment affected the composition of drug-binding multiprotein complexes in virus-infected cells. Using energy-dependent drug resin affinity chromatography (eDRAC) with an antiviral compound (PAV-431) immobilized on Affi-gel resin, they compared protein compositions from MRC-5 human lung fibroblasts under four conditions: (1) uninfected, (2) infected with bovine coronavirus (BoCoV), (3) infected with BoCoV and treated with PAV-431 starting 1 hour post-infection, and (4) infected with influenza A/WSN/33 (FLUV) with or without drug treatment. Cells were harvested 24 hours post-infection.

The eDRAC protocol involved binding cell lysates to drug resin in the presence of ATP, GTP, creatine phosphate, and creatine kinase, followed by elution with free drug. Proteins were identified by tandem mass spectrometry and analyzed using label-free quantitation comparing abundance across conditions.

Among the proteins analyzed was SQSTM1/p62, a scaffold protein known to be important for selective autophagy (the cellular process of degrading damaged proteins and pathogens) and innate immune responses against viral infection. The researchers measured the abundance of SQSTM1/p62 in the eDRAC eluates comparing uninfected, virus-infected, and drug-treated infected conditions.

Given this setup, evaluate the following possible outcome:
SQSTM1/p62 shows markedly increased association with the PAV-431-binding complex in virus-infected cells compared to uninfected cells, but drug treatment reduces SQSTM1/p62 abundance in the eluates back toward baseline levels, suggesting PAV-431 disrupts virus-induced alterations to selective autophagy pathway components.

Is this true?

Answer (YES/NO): NO